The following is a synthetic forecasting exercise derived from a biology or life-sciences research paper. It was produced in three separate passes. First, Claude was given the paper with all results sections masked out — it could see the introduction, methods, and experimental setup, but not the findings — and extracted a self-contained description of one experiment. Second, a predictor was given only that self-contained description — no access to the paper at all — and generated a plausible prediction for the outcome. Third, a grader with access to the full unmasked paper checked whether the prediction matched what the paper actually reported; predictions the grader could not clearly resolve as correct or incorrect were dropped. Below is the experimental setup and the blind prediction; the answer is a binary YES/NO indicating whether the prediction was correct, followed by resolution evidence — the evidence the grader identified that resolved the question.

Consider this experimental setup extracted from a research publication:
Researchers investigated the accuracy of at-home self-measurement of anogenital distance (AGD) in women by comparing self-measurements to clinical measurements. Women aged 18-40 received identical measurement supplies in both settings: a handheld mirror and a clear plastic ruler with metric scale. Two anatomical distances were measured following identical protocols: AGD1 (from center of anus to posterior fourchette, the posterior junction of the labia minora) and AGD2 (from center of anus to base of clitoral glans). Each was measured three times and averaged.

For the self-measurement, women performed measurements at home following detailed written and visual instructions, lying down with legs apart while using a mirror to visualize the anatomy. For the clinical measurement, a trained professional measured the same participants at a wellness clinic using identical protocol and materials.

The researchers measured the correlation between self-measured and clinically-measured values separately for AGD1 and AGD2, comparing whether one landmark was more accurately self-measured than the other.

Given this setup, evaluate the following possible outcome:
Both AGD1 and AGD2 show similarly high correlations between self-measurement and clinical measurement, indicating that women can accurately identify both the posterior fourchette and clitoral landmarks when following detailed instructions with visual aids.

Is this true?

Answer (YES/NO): NO